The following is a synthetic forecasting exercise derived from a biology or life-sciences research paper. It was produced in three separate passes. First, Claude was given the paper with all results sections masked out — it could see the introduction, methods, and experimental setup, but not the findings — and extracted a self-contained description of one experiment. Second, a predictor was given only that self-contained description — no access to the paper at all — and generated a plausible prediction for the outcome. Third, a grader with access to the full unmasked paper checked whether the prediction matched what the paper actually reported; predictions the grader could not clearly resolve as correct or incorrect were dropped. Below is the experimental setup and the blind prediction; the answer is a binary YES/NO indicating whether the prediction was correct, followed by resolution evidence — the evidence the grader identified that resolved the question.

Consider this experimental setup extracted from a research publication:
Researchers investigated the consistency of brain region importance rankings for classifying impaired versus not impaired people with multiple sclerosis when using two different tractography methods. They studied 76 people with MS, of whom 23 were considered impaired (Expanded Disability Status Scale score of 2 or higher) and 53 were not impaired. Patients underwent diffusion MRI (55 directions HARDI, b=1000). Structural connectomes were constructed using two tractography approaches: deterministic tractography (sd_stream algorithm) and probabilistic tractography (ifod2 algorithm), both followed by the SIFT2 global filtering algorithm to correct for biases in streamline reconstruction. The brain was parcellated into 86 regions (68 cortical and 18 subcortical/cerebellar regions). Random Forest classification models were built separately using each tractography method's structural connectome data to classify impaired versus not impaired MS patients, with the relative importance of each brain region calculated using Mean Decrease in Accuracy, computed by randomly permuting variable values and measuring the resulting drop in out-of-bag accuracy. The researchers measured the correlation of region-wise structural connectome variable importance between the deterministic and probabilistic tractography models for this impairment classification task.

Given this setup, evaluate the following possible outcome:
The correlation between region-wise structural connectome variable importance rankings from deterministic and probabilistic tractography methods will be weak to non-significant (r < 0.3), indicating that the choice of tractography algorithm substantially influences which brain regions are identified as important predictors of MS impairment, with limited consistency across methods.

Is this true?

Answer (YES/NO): YES